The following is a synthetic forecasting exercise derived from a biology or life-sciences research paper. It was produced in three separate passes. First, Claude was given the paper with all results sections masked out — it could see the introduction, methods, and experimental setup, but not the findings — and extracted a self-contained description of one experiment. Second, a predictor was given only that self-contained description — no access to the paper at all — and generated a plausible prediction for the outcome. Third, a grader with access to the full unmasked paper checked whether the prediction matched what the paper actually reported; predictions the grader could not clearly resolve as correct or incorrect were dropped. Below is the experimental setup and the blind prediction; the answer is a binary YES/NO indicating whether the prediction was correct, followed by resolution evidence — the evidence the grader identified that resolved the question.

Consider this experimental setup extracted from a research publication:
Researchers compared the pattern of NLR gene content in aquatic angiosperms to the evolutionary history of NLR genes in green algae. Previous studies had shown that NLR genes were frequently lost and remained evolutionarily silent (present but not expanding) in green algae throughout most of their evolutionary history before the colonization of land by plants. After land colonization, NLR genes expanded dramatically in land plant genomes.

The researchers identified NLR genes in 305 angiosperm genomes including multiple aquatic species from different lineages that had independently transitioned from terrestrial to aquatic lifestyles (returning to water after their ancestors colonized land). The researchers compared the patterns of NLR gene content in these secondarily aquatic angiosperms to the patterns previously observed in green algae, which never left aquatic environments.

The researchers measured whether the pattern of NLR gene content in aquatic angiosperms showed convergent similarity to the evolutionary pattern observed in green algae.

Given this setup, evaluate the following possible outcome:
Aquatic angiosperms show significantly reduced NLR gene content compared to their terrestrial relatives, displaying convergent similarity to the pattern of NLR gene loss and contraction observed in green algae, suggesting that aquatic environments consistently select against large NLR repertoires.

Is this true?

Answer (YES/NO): YES